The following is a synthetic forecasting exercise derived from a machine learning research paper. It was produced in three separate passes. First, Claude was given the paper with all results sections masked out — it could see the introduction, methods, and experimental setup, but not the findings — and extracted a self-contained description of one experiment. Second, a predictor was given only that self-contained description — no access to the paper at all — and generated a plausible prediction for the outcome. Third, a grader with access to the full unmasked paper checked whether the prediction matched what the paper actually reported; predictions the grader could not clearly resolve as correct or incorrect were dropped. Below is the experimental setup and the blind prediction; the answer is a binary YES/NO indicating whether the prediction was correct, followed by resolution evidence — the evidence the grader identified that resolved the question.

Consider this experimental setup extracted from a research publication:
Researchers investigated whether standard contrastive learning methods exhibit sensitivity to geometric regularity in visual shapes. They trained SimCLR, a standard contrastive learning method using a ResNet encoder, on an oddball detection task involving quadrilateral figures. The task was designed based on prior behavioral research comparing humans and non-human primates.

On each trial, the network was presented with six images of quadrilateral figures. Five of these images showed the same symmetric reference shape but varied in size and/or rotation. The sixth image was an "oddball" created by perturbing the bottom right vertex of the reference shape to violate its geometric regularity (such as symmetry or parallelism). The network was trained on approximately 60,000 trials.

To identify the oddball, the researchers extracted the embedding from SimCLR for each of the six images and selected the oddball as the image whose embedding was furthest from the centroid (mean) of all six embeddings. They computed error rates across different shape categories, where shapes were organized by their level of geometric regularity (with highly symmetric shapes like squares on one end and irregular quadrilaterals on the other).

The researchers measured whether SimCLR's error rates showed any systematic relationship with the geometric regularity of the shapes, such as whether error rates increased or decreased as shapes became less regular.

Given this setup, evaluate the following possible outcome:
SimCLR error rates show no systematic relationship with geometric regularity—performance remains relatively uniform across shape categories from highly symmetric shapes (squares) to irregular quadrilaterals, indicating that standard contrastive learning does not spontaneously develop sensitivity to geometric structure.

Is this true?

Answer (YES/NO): YES